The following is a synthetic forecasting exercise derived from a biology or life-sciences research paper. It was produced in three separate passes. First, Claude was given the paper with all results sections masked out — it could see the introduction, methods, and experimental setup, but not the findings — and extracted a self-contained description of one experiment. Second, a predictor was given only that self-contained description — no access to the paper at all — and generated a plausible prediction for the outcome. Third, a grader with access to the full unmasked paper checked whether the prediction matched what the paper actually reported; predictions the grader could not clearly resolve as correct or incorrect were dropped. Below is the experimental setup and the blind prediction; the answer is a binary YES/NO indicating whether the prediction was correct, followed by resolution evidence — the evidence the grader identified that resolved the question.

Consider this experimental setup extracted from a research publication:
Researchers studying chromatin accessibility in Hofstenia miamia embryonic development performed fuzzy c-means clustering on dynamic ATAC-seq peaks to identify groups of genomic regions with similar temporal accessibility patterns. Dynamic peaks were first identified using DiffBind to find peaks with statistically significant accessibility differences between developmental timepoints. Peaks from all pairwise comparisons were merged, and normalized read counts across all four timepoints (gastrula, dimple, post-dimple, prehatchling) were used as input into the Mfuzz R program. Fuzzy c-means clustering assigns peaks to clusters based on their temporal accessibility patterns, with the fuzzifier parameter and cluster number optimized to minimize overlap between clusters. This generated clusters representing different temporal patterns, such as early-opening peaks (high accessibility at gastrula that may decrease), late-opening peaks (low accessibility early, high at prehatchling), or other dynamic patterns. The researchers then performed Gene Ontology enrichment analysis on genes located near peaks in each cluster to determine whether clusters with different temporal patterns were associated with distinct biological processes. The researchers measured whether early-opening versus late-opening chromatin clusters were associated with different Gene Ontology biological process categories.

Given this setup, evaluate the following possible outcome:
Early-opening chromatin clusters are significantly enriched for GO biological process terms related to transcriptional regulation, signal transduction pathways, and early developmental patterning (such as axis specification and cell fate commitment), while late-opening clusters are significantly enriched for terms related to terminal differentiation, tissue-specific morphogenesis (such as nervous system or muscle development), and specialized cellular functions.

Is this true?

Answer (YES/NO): NO